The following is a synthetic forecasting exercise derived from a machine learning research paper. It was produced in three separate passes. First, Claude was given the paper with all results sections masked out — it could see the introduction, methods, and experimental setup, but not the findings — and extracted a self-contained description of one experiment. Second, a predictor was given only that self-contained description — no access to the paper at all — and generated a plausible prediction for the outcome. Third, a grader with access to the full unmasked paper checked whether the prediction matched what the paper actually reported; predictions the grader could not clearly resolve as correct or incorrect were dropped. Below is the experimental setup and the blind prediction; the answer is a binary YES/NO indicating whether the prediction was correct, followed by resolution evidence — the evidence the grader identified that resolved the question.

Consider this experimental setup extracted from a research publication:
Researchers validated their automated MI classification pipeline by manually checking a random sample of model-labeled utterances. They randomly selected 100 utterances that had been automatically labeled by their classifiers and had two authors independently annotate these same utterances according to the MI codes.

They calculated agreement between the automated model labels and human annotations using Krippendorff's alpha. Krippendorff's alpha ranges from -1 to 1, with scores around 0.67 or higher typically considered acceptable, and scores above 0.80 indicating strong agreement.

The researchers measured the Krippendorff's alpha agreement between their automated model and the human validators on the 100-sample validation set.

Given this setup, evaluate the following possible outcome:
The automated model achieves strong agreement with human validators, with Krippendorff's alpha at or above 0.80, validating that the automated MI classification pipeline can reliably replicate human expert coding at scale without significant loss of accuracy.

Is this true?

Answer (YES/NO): NO